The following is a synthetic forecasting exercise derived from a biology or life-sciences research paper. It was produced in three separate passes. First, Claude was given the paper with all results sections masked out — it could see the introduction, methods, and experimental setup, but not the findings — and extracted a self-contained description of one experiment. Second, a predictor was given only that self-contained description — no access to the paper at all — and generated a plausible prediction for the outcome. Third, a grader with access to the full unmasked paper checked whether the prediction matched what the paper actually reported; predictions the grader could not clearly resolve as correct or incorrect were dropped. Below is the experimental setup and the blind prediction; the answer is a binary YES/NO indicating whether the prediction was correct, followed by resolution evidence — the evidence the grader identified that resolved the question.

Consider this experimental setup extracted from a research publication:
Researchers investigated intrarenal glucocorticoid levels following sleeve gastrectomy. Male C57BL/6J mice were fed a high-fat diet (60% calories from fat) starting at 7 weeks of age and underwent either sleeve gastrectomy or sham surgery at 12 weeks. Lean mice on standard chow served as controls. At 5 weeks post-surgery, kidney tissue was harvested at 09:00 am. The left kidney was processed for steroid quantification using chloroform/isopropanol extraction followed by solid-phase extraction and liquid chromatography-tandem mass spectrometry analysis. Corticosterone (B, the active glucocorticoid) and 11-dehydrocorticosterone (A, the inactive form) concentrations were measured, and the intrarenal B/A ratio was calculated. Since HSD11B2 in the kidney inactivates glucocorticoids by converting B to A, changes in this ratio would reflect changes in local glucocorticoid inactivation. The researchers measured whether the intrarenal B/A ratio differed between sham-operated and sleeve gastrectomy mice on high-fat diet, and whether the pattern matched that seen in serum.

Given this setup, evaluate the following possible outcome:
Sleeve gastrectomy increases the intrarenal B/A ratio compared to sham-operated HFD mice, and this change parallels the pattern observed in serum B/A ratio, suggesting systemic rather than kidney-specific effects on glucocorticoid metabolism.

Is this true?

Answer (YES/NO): NO